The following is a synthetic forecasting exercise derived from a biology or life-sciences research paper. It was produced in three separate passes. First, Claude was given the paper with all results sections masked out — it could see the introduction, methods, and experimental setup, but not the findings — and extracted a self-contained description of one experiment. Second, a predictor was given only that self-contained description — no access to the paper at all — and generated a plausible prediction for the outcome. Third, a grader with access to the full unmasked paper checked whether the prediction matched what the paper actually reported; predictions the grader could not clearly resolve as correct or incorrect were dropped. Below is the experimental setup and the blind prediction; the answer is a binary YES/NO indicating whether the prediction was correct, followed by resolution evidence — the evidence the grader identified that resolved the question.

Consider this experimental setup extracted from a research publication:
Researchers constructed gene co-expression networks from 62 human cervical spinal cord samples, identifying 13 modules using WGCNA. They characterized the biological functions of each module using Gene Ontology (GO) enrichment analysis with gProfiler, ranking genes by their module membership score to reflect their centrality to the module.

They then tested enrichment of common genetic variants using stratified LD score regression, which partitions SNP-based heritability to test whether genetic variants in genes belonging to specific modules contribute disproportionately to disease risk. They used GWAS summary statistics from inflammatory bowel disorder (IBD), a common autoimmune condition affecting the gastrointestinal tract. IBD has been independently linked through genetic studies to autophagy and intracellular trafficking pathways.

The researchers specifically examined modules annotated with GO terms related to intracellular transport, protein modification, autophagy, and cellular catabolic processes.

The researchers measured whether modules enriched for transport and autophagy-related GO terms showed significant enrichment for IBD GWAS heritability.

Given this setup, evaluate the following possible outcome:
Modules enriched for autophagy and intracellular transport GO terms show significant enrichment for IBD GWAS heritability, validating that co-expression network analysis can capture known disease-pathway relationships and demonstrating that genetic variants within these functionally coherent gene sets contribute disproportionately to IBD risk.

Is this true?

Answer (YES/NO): NO